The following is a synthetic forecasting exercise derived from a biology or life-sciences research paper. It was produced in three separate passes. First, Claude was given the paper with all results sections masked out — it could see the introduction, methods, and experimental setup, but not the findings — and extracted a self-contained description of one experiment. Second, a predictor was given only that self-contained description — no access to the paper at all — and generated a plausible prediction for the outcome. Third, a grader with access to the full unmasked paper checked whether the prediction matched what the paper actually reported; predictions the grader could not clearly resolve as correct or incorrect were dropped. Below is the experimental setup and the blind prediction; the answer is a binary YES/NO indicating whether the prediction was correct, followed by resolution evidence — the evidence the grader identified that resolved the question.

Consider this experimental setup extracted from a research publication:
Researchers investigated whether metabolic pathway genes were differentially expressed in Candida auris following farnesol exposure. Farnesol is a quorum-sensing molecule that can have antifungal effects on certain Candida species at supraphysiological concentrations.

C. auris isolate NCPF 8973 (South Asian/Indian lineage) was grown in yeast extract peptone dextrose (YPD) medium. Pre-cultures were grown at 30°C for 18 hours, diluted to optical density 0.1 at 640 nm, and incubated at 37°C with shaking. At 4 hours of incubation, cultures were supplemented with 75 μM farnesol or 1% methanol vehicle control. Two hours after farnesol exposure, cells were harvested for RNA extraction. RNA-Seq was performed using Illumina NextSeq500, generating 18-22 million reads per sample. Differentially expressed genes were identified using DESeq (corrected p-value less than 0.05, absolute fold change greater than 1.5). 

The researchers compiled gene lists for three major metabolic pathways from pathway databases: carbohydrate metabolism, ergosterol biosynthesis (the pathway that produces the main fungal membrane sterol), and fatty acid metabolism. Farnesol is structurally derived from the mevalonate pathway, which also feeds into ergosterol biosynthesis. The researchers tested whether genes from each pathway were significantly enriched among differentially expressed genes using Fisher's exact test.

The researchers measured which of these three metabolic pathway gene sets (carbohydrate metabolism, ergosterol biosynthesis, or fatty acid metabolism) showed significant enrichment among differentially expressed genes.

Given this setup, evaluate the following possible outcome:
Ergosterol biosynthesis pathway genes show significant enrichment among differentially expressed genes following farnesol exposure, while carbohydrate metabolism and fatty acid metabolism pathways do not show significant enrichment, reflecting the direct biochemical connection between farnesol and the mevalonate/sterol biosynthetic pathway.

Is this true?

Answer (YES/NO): NO